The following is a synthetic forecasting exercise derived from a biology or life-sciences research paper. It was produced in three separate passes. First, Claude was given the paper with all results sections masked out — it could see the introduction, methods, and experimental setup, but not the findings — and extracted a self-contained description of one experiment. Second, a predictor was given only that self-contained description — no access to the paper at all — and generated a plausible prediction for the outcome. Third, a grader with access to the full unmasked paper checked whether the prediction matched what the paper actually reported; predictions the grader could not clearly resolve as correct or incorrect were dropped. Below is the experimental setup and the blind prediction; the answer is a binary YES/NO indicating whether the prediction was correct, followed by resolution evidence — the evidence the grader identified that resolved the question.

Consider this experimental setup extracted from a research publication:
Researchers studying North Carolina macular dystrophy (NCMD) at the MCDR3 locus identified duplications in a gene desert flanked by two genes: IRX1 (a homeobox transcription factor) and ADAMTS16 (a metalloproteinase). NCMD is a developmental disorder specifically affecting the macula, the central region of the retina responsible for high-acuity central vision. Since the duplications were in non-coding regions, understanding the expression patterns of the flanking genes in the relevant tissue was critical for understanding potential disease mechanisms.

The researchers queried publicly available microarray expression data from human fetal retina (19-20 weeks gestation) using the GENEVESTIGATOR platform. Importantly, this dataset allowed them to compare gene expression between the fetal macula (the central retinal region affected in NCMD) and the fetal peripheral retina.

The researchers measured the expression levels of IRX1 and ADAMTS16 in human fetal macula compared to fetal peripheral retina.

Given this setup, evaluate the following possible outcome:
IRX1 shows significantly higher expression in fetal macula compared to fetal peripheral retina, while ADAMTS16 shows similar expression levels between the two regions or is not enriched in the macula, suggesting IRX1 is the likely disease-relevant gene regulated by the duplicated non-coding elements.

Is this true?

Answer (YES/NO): YES